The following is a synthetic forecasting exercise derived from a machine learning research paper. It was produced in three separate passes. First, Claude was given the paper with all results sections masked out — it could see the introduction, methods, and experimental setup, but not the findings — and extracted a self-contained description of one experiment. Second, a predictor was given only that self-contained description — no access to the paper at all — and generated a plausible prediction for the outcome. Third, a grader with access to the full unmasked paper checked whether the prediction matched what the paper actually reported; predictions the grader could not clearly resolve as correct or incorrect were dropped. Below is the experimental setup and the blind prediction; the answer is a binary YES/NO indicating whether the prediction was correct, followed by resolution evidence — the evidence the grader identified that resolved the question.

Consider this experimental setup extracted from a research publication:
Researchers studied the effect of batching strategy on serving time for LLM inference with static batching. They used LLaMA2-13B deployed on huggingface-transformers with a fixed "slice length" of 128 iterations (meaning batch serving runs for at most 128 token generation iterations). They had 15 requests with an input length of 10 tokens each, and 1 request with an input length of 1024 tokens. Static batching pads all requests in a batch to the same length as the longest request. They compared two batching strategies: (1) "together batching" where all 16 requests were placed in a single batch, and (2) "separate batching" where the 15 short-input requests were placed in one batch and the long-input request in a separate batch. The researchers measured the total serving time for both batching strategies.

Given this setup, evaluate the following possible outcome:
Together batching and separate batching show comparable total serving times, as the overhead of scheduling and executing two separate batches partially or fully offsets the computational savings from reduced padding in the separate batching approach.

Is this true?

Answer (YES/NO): NO